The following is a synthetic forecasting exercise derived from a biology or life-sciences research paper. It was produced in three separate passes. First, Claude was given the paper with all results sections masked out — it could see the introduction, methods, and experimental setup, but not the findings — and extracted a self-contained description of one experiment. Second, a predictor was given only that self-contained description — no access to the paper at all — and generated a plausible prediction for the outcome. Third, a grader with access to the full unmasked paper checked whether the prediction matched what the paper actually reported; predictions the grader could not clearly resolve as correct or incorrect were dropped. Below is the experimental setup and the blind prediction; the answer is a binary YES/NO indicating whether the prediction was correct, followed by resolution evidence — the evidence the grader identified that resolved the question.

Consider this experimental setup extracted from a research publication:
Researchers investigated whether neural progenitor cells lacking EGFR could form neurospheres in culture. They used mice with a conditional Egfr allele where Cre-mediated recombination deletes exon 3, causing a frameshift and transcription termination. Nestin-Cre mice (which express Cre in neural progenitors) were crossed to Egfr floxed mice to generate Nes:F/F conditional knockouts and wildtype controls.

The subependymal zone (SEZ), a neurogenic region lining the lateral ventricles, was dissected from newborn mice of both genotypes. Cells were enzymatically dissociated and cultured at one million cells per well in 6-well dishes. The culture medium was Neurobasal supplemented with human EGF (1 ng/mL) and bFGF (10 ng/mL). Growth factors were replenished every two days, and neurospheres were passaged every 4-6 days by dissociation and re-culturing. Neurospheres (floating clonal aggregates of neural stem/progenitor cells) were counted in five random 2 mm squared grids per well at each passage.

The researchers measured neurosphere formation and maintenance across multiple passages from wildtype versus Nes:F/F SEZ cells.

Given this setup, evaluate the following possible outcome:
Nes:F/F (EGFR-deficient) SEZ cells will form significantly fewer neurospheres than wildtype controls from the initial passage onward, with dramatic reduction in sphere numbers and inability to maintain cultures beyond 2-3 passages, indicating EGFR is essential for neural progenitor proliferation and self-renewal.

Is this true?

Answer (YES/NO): NO